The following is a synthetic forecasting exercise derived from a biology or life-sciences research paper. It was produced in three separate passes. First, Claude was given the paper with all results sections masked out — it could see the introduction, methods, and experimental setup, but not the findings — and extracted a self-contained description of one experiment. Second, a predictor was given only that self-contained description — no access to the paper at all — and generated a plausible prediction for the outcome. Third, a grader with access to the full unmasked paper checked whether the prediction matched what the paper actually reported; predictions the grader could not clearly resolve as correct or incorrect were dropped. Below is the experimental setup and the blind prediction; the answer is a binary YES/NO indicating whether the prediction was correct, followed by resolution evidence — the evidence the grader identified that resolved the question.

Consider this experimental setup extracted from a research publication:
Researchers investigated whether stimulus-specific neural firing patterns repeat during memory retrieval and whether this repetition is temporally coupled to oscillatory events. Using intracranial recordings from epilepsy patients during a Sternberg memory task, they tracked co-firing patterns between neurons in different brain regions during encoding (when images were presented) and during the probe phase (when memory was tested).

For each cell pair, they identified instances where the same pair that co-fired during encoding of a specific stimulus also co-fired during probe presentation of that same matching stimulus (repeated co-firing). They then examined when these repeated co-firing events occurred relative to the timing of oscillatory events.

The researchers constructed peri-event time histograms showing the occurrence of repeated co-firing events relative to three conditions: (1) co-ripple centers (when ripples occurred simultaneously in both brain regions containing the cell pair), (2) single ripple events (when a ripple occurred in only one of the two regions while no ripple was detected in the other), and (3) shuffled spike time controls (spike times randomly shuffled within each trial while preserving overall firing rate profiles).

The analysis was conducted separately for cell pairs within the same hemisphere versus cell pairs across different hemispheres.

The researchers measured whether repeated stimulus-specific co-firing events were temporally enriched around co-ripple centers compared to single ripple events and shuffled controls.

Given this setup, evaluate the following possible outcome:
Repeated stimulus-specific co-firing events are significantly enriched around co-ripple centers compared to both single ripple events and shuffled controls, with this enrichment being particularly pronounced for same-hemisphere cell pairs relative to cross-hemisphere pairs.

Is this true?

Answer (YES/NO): NO